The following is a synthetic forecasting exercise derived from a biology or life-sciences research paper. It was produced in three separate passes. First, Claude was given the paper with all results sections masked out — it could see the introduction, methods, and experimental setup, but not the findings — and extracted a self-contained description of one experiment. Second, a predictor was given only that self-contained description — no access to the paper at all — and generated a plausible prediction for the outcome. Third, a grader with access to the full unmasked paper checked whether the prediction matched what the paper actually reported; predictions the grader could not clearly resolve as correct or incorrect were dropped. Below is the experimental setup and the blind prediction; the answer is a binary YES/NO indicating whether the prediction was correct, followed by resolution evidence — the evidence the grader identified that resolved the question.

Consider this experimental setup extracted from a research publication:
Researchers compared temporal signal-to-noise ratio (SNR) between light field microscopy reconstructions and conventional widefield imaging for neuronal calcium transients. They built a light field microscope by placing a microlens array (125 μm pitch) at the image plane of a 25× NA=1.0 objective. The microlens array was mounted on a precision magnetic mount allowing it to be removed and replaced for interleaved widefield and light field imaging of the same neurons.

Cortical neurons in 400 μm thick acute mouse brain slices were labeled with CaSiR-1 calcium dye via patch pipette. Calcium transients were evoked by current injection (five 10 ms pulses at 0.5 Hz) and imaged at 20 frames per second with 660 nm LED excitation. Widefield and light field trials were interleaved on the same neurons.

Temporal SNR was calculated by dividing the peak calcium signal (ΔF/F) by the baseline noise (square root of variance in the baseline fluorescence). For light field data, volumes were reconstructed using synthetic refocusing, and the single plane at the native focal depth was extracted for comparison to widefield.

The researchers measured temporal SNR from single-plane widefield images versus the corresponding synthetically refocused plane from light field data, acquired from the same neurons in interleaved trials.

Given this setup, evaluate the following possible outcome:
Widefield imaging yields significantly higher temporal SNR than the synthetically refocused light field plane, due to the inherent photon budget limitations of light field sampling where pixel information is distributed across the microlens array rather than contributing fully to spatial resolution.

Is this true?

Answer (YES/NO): NO